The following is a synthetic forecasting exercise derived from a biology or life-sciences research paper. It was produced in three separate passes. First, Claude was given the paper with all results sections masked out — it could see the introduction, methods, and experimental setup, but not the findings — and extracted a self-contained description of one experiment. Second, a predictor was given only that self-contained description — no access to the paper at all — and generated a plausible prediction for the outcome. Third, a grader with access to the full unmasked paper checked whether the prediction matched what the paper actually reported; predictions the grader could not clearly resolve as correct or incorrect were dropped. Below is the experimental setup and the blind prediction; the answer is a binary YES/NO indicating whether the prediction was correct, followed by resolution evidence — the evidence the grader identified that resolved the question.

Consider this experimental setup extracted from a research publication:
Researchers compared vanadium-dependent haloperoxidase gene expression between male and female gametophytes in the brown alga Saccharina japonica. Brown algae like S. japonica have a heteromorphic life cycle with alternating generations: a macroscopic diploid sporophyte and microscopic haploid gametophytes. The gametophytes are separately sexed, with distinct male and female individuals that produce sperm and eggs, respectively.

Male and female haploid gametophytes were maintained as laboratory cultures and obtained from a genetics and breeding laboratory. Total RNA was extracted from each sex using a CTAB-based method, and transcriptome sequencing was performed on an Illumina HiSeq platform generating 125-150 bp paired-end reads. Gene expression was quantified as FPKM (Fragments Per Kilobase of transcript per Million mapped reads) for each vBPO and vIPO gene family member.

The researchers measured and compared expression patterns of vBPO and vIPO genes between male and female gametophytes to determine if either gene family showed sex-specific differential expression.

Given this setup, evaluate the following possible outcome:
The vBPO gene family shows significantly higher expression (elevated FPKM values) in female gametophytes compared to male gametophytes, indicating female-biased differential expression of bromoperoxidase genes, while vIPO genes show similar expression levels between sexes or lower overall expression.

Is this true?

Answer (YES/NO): NO